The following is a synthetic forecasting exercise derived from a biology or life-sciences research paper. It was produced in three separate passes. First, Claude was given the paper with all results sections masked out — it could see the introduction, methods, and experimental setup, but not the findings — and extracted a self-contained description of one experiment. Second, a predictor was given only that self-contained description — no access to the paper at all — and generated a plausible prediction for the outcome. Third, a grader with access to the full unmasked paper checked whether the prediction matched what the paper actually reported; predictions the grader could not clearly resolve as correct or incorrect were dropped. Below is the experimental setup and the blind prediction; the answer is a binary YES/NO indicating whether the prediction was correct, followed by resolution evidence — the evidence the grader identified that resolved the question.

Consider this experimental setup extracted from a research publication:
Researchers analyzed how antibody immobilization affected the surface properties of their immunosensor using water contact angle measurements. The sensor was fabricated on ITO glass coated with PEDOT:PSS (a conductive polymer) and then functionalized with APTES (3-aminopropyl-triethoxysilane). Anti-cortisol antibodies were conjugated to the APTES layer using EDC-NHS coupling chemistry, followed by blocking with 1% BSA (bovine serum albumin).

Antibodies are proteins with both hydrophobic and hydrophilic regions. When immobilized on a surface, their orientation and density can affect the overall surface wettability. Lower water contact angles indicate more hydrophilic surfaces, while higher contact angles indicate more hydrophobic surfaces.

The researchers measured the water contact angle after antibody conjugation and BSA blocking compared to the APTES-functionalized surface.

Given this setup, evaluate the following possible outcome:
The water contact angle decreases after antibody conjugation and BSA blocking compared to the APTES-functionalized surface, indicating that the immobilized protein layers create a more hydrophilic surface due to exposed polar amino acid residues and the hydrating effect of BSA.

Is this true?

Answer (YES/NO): YES